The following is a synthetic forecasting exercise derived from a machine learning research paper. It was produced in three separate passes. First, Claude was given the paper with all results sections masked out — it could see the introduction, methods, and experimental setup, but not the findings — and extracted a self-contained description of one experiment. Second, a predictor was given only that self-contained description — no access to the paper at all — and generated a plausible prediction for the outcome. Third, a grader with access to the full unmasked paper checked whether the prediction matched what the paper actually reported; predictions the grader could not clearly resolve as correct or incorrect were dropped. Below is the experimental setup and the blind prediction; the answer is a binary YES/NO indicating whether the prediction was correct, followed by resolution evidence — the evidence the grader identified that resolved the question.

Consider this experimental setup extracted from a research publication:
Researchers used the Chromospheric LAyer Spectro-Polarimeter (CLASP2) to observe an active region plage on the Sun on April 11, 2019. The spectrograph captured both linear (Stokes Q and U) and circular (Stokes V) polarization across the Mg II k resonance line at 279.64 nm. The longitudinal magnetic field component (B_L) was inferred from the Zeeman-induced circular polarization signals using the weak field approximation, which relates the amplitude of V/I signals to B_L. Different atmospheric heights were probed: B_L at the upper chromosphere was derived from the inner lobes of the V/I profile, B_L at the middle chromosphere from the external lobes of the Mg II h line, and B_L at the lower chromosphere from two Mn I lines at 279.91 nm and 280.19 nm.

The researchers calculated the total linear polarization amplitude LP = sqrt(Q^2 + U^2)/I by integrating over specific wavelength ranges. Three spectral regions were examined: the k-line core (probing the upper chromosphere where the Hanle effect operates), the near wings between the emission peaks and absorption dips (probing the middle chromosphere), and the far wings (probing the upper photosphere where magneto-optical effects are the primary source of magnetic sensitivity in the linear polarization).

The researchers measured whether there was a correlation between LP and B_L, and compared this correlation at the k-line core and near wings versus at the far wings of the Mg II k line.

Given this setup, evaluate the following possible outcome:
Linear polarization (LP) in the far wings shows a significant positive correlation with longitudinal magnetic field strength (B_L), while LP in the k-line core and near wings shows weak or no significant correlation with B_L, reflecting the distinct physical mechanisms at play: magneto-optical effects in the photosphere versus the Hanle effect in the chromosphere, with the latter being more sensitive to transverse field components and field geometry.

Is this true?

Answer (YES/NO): NO